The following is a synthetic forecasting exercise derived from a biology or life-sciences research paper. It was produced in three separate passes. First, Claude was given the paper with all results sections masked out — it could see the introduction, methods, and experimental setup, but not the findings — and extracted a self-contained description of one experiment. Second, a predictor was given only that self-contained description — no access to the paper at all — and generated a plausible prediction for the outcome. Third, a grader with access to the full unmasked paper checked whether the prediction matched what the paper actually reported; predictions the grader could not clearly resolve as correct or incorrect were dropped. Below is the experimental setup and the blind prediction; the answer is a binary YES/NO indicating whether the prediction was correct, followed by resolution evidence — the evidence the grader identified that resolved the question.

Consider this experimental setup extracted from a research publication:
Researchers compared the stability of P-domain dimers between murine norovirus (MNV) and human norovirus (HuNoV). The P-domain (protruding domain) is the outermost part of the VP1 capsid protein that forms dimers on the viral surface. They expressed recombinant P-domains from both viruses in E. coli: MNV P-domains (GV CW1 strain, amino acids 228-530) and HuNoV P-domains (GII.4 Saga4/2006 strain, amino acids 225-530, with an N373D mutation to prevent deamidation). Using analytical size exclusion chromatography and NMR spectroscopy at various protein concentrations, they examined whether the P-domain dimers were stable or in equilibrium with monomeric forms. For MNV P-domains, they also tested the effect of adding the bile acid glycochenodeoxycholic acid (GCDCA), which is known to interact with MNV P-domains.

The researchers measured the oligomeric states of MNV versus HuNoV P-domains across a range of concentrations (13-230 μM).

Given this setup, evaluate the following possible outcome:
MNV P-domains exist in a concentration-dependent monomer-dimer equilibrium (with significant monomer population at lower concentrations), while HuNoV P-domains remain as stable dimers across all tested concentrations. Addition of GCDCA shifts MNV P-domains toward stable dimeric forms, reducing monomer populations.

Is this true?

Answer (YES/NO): YES